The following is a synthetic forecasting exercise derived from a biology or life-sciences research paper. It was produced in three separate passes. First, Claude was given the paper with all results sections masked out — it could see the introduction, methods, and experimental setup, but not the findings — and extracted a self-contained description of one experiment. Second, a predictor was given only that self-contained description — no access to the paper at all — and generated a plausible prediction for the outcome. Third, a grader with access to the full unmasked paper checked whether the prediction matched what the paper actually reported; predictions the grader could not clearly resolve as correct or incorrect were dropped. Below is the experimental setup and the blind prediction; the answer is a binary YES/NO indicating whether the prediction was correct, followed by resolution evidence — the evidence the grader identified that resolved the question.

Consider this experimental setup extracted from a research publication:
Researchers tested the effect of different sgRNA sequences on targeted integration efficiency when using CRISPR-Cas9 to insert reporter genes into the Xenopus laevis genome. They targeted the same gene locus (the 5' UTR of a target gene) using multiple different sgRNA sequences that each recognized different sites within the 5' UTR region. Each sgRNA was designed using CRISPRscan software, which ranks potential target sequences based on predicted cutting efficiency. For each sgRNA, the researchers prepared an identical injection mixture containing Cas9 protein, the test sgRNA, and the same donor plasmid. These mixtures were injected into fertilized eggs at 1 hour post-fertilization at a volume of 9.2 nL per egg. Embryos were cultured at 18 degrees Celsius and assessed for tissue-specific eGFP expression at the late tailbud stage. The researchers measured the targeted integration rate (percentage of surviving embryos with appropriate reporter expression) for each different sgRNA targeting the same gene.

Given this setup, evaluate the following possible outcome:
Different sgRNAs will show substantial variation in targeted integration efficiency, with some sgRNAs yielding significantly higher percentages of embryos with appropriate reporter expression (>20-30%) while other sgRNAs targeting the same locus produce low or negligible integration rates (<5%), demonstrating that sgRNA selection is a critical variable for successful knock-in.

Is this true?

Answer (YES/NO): NO